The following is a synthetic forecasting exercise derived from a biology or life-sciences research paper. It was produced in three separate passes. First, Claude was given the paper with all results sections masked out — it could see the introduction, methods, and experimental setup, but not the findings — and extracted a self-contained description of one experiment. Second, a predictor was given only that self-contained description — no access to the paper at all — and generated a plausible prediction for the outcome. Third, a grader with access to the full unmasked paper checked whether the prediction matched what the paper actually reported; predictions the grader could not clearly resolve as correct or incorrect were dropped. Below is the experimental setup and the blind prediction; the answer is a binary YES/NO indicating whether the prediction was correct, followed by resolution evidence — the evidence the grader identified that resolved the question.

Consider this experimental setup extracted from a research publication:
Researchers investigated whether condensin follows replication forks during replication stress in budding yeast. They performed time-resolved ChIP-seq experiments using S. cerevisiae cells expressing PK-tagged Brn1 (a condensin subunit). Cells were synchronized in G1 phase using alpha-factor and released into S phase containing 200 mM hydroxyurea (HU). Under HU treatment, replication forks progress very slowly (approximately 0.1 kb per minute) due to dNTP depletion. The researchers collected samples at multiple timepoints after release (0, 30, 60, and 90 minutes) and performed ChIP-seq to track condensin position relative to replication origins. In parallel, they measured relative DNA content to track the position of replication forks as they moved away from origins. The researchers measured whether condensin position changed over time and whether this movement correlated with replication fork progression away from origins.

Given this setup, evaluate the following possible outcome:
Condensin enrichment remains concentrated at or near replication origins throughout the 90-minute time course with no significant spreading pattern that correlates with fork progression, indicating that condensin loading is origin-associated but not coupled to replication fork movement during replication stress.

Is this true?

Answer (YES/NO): NO